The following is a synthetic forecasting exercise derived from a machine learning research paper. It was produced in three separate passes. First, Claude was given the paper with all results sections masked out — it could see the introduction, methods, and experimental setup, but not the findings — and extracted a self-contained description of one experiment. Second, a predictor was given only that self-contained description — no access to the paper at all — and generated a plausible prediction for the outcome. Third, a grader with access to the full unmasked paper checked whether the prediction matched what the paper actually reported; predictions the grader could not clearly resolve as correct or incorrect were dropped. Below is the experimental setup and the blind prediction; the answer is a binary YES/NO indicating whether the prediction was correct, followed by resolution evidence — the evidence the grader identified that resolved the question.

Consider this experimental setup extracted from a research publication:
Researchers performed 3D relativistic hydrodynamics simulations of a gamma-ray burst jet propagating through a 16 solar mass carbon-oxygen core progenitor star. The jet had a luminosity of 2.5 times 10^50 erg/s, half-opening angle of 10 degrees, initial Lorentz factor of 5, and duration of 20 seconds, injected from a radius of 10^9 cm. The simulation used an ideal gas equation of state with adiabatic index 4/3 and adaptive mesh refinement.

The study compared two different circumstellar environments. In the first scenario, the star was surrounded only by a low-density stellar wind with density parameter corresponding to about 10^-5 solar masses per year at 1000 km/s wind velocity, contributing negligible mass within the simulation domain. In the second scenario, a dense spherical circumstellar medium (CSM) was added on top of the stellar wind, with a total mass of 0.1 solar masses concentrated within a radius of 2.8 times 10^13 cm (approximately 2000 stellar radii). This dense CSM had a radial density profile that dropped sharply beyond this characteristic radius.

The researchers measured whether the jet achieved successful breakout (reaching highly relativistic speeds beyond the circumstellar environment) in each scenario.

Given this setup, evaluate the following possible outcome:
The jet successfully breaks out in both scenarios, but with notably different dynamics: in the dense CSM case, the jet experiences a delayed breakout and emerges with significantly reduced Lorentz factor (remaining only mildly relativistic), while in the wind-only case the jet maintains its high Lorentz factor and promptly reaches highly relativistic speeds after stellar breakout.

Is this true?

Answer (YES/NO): YES